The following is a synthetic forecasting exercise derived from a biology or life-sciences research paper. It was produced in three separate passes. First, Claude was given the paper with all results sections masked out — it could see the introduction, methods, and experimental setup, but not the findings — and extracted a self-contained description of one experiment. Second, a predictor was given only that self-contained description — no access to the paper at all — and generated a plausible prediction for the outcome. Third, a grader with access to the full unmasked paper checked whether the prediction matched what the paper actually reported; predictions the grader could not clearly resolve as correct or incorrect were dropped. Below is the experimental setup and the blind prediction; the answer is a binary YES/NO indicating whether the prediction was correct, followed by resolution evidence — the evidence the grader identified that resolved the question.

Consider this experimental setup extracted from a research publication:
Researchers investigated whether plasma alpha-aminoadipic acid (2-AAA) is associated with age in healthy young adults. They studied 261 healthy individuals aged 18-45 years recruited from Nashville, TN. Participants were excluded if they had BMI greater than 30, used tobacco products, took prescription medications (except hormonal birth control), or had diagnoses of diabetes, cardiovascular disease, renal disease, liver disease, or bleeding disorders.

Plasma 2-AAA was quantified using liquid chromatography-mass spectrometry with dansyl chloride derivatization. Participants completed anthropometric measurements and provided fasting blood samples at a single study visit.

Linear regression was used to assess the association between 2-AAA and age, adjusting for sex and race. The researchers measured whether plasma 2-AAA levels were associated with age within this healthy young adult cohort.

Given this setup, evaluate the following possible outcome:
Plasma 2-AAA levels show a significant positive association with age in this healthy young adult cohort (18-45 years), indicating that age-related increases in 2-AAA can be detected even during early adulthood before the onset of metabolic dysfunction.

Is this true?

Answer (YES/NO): NO